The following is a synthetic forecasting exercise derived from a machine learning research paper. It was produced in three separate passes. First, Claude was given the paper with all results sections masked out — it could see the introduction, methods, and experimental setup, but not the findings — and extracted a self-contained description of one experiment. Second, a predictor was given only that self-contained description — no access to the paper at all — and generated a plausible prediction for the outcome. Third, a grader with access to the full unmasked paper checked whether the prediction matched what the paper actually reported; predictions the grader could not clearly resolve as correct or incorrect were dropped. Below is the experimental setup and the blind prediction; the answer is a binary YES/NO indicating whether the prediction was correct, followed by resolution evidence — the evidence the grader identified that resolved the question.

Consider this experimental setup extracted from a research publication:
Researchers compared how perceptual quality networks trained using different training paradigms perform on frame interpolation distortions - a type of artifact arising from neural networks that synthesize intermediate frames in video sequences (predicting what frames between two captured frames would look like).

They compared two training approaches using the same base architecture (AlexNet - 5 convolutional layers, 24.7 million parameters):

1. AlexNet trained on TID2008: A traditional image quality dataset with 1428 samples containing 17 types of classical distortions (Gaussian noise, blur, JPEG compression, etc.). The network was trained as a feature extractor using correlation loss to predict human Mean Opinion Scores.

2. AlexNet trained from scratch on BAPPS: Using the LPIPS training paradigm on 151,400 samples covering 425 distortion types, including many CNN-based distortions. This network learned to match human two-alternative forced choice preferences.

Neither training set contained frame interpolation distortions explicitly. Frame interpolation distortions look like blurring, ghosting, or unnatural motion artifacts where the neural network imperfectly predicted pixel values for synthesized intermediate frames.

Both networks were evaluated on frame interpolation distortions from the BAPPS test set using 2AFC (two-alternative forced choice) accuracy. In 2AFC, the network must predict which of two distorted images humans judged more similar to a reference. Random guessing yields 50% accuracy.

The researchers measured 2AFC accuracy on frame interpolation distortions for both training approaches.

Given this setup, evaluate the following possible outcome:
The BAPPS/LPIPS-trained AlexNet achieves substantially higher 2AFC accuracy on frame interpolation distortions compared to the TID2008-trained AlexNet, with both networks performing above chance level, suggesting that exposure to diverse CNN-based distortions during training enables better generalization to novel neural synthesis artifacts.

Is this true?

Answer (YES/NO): YES